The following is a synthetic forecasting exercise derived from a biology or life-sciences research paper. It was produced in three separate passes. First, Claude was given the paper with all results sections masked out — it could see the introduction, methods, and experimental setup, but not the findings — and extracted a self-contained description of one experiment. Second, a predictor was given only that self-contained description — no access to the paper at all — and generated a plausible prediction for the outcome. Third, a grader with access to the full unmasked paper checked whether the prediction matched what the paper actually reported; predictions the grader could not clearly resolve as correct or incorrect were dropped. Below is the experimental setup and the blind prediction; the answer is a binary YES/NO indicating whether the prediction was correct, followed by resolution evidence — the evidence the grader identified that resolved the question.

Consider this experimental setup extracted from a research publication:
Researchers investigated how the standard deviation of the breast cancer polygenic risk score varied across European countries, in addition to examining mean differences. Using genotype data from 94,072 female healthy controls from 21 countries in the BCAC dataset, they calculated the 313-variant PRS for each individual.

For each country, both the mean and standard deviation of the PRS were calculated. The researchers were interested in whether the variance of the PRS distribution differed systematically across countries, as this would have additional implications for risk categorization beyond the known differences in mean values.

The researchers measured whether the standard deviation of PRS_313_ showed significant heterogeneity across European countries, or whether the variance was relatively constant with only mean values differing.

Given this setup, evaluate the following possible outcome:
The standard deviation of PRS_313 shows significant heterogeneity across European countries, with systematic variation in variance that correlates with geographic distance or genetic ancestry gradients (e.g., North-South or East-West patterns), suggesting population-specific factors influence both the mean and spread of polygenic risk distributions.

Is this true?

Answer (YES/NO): NO